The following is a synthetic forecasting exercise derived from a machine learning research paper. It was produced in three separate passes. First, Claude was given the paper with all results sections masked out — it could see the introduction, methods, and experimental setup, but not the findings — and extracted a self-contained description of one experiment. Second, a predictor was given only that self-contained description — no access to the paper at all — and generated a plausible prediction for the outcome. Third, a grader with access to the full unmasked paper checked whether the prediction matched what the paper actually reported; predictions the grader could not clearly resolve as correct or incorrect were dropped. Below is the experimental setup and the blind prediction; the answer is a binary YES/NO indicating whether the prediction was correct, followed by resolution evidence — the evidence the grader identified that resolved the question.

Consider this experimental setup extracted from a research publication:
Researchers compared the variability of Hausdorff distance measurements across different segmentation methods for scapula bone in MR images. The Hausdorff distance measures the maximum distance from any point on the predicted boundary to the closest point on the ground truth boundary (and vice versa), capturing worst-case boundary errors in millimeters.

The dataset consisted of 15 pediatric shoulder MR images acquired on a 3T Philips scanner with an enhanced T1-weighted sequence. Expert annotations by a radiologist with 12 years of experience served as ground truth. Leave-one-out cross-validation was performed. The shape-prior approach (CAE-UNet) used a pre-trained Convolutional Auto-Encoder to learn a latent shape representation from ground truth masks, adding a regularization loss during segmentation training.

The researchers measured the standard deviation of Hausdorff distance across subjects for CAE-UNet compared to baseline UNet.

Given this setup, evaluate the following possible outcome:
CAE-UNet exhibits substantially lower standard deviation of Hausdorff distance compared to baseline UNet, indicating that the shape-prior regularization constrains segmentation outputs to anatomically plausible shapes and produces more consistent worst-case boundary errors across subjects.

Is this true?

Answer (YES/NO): NO